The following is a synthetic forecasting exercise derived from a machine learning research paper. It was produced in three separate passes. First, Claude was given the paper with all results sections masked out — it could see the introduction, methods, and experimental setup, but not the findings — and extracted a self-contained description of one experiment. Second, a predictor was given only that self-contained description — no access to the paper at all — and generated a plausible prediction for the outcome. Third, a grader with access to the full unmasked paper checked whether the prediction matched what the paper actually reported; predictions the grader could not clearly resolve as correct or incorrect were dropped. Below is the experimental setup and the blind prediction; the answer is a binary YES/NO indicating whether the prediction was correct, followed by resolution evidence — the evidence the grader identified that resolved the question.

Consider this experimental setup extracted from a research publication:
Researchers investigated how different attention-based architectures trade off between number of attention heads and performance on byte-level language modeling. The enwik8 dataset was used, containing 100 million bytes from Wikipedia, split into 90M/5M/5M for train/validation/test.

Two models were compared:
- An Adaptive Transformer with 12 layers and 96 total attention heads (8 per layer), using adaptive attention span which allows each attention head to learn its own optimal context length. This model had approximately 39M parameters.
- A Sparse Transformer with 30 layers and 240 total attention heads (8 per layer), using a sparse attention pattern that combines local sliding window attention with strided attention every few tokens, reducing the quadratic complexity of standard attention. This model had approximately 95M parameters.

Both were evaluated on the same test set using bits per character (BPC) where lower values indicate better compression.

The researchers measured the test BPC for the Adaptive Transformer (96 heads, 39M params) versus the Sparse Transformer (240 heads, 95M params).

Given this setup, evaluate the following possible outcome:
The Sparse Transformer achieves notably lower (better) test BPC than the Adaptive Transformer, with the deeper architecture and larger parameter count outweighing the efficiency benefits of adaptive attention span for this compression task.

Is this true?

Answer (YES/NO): YES